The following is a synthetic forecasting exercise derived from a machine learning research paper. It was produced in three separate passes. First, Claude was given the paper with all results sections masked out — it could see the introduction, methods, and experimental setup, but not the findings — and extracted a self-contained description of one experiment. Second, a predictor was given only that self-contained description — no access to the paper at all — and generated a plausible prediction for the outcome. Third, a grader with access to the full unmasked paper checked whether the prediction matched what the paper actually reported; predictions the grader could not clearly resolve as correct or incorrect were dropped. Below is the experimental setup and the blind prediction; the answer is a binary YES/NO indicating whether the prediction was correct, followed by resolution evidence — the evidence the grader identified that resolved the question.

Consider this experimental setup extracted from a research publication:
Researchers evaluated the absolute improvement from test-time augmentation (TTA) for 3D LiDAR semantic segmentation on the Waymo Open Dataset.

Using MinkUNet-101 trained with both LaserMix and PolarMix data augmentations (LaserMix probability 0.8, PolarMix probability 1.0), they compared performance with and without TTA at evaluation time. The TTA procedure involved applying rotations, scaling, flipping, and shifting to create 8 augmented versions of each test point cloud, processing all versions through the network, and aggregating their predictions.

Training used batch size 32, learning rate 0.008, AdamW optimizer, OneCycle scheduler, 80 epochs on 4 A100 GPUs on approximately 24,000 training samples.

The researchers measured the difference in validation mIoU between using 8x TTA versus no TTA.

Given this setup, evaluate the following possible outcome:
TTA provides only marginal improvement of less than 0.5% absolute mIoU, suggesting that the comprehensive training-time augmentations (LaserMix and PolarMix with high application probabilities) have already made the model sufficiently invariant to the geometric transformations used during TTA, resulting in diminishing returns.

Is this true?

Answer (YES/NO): NO